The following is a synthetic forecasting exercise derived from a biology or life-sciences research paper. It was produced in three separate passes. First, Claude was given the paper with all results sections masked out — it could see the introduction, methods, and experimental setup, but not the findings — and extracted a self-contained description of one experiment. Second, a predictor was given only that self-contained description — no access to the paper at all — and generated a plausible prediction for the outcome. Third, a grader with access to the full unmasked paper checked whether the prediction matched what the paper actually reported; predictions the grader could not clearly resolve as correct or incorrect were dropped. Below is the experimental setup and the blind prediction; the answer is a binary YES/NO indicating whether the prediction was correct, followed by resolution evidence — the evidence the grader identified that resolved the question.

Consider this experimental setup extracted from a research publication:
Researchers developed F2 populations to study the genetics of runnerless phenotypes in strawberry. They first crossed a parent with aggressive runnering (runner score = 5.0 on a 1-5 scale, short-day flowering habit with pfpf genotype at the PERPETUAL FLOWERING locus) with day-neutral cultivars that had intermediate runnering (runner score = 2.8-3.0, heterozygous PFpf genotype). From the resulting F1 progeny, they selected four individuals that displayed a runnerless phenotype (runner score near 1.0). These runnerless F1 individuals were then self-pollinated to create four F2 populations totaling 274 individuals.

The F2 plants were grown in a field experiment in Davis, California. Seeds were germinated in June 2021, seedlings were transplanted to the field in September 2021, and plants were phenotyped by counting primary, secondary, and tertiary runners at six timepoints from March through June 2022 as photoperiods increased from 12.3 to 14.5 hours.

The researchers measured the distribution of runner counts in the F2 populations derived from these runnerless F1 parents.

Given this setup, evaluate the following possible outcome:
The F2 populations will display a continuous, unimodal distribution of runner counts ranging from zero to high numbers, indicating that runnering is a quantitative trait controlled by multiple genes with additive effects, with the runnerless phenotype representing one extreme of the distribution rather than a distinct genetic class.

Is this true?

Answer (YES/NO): YES